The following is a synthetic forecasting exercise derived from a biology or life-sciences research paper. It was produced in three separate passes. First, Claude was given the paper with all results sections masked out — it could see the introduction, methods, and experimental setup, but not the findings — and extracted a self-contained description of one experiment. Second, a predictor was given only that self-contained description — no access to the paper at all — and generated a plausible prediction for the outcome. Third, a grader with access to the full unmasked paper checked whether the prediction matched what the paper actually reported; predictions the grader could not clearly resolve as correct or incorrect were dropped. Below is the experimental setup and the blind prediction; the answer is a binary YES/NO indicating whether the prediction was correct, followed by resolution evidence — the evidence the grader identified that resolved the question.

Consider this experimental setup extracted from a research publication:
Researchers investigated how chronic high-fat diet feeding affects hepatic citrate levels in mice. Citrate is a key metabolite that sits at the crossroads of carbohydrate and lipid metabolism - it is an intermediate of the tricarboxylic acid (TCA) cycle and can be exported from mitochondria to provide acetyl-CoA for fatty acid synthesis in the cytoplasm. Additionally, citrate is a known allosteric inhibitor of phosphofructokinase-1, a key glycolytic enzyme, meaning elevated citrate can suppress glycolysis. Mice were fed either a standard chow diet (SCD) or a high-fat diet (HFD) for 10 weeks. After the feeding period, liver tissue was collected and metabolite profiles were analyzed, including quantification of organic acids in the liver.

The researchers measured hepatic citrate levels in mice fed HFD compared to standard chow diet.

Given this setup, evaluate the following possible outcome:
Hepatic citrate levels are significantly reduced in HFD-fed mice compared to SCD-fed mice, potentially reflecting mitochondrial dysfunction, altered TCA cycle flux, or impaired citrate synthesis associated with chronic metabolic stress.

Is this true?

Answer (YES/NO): NO